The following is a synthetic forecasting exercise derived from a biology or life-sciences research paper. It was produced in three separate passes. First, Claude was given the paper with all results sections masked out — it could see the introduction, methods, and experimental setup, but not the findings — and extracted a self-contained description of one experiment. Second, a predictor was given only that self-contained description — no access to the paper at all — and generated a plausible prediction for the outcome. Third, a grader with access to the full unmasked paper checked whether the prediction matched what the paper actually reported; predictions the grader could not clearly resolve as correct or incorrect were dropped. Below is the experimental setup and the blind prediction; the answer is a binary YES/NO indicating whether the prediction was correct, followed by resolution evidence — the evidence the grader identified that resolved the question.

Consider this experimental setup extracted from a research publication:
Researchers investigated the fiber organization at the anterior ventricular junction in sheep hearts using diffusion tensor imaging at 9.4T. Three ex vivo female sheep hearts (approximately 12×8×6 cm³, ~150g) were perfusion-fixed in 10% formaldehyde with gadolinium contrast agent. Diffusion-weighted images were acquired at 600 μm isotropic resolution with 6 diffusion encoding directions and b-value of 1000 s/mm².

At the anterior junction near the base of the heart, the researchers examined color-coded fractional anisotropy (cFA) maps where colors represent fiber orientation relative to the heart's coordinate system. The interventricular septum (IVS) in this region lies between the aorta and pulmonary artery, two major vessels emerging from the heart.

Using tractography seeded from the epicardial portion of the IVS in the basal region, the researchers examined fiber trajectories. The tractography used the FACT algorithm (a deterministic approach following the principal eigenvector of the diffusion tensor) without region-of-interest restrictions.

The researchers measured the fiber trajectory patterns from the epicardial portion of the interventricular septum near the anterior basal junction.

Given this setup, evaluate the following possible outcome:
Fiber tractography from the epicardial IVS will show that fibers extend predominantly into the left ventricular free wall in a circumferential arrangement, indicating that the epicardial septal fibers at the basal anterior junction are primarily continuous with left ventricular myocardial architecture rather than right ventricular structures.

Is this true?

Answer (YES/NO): NO